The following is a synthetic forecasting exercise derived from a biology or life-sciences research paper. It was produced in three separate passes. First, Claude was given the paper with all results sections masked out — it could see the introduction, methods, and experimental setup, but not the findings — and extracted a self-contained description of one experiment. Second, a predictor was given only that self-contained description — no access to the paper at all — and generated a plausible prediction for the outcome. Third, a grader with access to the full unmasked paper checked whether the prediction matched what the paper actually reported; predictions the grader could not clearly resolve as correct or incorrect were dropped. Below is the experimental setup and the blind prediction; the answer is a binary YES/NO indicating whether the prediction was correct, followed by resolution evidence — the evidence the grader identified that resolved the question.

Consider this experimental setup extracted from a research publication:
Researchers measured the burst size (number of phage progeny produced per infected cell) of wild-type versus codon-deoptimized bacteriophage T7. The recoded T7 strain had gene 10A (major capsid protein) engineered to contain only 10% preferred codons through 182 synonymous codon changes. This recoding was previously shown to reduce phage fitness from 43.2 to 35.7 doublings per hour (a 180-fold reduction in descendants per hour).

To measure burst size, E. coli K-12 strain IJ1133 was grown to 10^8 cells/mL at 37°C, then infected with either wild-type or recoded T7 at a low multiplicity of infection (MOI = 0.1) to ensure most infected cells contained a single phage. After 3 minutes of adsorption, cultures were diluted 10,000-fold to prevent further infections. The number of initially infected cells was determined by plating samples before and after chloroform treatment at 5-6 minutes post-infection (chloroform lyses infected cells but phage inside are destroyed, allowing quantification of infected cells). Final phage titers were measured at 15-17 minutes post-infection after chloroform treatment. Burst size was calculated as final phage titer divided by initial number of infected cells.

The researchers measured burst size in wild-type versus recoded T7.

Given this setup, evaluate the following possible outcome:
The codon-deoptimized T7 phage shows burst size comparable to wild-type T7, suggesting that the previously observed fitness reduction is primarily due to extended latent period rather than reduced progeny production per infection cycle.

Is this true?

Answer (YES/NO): NO